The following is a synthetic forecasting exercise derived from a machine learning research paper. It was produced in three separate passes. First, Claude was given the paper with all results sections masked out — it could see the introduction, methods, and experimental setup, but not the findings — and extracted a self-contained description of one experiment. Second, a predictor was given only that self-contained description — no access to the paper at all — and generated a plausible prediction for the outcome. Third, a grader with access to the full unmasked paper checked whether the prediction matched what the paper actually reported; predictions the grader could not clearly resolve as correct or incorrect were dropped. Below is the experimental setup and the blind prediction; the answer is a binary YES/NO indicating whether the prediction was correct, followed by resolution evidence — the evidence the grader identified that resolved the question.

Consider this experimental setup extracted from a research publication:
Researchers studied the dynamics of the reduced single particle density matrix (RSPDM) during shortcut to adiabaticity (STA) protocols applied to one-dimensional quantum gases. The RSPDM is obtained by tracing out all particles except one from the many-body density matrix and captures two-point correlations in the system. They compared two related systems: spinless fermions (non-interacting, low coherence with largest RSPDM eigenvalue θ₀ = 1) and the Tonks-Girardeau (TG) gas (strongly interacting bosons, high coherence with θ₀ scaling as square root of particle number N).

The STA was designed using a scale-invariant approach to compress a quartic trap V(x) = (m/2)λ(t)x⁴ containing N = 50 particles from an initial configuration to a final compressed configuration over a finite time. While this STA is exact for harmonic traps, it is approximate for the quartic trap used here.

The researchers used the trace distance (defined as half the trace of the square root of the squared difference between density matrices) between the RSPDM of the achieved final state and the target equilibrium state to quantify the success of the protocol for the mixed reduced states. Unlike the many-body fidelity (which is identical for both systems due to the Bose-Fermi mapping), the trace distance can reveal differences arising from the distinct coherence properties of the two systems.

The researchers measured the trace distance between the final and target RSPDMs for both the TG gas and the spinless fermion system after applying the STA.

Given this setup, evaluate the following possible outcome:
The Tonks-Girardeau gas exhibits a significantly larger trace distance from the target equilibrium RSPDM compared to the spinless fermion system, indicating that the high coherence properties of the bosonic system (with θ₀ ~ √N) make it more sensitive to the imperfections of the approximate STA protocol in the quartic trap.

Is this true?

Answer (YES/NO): YES